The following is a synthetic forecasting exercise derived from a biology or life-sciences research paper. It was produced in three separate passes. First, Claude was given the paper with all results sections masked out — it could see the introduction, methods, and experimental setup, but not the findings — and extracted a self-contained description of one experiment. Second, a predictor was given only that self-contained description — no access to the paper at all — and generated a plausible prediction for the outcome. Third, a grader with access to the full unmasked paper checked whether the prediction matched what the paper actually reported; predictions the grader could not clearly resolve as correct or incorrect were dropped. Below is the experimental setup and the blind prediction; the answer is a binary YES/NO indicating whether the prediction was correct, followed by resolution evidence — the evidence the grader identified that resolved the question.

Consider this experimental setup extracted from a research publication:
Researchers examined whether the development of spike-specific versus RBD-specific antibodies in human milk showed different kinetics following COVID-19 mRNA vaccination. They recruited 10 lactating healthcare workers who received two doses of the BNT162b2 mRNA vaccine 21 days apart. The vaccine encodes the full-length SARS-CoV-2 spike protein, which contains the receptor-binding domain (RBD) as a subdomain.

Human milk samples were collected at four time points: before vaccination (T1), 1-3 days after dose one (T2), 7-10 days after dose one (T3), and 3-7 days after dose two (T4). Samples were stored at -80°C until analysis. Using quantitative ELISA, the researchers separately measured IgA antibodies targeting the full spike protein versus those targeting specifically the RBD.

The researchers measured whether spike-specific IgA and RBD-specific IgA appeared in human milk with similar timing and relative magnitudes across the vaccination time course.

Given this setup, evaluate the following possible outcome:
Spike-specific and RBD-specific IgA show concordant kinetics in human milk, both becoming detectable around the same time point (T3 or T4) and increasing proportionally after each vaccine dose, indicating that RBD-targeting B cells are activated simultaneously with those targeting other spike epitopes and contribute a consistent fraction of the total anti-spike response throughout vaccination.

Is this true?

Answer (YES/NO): YES